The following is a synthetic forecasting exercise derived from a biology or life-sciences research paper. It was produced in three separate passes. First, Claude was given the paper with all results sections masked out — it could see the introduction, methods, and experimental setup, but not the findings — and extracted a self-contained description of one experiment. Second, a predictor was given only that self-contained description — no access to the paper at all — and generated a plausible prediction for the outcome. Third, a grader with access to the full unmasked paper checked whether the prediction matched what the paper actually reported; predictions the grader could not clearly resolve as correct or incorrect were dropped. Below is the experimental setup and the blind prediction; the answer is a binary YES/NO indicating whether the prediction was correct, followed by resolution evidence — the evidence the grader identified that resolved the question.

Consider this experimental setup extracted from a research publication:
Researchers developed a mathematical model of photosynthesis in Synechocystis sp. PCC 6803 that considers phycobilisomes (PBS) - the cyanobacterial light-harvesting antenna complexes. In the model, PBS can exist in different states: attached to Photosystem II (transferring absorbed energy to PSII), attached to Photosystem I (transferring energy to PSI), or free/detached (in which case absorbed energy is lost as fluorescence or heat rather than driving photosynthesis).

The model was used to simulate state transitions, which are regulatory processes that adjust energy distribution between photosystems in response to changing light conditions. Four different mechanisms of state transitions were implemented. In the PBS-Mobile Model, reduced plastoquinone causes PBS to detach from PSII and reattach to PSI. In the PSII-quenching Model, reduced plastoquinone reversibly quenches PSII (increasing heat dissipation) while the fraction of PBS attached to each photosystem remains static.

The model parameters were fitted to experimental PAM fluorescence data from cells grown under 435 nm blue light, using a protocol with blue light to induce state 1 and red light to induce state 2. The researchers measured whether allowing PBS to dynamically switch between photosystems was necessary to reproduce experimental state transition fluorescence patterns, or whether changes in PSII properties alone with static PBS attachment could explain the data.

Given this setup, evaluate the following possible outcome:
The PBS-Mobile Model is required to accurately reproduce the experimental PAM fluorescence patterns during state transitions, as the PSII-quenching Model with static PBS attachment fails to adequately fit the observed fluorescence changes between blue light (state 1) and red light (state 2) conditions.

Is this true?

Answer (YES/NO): NO